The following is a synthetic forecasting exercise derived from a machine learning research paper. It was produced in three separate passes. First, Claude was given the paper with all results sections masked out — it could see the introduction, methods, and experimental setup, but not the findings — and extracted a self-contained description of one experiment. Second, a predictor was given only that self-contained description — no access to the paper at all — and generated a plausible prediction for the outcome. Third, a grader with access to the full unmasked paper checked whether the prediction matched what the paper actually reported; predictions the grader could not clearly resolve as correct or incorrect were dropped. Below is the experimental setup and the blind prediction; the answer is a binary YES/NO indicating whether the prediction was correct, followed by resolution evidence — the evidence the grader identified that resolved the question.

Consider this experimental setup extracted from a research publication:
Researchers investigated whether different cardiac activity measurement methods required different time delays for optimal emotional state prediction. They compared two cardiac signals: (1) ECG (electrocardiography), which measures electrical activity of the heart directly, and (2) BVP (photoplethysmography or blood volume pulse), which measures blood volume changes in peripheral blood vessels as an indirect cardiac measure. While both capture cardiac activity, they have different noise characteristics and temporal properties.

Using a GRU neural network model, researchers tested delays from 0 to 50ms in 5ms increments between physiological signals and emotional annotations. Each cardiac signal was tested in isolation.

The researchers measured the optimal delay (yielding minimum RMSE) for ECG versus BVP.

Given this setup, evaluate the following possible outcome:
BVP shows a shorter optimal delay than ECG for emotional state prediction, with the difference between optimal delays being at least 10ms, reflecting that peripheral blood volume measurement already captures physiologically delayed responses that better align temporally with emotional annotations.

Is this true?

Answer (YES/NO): NO